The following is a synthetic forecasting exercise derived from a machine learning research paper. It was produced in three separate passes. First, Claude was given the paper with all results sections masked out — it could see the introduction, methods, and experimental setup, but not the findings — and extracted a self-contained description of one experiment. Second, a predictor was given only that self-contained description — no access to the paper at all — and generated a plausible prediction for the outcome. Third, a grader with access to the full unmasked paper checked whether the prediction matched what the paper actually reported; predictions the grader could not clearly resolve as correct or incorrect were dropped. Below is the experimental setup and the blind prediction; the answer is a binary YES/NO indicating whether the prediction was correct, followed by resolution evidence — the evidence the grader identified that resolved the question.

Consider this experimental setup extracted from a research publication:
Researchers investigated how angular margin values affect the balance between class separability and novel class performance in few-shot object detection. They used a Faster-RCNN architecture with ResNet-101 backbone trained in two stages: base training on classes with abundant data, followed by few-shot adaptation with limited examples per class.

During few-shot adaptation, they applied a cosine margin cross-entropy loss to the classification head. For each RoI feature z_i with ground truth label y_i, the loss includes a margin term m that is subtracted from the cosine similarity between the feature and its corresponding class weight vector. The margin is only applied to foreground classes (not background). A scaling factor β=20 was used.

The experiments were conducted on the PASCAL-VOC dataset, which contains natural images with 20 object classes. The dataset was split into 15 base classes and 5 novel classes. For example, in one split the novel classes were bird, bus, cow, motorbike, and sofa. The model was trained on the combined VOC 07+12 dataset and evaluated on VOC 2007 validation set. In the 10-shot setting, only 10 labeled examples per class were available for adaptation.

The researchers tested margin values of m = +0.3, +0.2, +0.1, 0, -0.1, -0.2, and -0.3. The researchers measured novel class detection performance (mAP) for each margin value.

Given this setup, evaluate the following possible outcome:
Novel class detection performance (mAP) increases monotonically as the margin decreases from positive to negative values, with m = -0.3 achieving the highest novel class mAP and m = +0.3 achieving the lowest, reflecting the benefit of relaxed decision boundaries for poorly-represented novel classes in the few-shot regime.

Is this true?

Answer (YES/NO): NO